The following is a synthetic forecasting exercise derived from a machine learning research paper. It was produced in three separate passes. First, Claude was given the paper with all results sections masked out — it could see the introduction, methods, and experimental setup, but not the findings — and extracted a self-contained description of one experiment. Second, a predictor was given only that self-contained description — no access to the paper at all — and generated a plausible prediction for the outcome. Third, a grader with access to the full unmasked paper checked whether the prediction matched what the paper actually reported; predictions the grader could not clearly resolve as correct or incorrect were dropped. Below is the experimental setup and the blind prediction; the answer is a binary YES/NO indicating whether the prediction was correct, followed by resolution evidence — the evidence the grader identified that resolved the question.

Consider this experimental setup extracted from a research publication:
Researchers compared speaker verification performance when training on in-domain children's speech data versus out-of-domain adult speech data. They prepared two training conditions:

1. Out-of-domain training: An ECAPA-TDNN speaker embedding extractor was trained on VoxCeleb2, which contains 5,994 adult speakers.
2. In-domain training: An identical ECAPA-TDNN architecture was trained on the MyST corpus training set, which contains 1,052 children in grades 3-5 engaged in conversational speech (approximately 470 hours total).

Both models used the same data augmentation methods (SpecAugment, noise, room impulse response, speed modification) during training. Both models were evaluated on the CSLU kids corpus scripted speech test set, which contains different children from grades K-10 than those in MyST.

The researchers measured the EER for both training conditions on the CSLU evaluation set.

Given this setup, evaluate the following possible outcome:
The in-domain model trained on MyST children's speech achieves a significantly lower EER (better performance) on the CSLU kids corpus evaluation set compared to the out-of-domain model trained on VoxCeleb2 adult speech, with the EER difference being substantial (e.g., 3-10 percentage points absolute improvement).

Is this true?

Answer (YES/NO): YES